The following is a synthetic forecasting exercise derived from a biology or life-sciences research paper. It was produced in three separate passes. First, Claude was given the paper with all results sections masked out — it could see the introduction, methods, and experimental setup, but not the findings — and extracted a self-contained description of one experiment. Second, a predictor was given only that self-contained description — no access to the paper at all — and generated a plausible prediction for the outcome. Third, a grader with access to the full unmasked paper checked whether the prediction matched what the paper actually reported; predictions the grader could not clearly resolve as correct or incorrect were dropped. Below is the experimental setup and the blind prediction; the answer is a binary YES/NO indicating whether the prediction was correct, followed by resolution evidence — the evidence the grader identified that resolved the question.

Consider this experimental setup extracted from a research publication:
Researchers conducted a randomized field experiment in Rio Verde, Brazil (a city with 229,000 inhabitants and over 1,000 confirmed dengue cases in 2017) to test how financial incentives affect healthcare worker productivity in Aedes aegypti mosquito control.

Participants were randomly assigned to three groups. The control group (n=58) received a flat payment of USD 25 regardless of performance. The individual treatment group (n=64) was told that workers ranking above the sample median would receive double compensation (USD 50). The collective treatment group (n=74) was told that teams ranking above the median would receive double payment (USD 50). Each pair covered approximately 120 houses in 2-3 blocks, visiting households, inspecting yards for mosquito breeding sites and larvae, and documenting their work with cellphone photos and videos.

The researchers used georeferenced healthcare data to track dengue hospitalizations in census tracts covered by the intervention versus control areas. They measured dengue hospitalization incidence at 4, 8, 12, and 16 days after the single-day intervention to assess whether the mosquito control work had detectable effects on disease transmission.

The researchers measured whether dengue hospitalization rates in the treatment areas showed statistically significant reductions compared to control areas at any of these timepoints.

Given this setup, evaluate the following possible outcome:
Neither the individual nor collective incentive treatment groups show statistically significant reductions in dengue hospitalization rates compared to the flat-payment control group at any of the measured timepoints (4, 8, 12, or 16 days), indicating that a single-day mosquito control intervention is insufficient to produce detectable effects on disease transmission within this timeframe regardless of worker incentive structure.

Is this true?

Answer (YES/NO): YES